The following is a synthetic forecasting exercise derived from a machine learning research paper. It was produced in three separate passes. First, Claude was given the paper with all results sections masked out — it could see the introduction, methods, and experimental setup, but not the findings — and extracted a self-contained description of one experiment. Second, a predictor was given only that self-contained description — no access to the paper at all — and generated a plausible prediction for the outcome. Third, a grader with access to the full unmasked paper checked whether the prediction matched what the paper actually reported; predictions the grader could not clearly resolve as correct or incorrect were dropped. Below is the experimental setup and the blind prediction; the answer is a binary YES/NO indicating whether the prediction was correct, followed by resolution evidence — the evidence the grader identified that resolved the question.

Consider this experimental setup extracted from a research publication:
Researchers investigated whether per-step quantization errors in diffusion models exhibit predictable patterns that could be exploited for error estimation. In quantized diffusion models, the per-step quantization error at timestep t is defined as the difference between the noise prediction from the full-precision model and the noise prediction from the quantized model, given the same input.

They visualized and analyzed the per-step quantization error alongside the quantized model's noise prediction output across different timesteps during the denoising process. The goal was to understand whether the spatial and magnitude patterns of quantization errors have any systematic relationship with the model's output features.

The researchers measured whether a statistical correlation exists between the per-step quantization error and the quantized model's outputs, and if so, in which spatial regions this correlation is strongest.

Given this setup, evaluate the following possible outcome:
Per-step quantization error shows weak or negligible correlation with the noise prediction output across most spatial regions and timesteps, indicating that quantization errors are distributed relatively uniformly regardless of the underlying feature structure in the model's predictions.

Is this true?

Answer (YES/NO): NO